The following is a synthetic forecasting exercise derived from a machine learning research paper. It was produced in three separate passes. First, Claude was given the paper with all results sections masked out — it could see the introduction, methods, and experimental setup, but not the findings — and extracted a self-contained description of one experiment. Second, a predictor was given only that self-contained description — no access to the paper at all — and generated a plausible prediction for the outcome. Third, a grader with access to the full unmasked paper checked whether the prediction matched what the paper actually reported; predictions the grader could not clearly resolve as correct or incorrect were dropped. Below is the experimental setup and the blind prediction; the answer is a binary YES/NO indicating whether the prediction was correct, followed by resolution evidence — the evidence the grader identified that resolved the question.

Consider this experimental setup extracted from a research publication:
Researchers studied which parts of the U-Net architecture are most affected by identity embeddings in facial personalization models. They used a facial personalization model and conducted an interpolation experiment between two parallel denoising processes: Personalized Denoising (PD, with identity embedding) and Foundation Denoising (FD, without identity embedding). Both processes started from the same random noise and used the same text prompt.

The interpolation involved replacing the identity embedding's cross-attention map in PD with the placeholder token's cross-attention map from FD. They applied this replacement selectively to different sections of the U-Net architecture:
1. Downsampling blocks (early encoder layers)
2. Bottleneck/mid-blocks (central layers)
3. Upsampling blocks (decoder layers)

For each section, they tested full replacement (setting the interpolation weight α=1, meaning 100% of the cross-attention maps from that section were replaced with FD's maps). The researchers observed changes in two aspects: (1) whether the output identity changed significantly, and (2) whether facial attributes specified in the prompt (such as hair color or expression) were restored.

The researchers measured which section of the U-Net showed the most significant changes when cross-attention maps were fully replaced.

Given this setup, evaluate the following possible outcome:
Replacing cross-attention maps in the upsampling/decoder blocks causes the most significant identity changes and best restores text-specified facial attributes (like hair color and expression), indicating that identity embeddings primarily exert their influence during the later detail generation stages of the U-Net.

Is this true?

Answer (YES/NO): YES